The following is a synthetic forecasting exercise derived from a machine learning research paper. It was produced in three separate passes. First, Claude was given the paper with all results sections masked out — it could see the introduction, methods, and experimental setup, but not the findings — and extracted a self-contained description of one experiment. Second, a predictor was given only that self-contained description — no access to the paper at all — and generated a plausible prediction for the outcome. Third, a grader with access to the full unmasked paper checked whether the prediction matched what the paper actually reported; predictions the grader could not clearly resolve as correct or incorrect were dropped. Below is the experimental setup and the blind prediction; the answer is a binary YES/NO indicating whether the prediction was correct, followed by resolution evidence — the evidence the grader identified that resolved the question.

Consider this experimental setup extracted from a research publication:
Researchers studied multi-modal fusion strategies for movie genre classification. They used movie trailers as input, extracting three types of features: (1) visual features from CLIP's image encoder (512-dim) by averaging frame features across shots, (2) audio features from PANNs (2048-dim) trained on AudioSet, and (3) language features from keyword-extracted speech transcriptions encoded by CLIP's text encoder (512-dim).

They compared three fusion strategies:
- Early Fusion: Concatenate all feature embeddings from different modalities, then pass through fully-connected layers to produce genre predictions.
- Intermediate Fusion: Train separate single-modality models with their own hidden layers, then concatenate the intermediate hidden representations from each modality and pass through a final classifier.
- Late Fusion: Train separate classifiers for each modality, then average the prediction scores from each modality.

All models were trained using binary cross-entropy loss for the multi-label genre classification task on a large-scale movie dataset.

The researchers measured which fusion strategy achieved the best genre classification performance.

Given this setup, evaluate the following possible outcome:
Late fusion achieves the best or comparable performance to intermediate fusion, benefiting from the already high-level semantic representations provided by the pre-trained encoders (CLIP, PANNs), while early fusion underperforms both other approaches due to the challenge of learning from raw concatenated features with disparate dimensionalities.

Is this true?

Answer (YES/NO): NO